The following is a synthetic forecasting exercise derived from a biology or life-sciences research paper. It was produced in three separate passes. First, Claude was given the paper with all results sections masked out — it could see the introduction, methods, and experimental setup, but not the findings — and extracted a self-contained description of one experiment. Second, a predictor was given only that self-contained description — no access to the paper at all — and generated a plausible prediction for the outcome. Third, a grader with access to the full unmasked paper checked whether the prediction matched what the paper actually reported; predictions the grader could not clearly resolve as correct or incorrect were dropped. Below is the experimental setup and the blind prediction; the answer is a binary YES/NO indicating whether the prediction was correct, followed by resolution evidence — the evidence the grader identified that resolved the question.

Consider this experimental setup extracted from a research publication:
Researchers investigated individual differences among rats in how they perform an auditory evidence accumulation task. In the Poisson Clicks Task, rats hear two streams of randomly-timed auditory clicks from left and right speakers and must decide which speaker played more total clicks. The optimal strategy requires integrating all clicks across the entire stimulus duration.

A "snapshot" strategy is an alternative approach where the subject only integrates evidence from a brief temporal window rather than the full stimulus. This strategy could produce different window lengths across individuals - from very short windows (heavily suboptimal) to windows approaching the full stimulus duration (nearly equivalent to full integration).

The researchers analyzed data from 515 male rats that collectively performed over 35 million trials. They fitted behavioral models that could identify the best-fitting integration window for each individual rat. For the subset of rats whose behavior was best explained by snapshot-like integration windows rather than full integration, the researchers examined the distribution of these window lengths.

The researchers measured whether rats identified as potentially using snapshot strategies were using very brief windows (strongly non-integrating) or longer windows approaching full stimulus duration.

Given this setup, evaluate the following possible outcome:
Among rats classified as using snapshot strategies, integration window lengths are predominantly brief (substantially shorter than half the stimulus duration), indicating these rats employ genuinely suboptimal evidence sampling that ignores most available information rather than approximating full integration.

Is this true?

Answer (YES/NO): NO